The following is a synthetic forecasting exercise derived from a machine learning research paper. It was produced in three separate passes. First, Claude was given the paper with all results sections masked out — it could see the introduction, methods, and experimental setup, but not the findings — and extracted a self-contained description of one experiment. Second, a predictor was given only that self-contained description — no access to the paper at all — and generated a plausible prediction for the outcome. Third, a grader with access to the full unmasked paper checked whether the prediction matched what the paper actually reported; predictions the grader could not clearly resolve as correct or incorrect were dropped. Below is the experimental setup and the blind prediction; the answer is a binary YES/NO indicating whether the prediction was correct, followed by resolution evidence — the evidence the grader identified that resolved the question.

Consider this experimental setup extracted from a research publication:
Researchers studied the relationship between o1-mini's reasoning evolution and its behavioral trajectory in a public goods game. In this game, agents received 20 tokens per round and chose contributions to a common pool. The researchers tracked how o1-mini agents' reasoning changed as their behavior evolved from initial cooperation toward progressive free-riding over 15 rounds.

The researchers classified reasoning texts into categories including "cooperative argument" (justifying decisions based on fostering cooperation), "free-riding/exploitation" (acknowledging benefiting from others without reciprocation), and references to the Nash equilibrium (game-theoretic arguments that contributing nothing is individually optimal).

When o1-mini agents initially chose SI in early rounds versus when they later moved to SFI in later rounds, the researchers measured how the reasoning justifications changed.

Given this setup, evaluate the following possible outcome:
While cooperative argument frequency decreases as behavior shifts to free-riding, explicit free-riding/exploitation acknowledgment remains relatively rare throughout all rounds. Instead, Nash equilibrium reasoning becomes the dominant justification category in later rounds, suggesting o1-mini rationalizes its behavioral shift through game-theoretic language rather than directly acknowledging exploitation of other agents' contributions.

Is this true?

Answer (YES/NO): NO